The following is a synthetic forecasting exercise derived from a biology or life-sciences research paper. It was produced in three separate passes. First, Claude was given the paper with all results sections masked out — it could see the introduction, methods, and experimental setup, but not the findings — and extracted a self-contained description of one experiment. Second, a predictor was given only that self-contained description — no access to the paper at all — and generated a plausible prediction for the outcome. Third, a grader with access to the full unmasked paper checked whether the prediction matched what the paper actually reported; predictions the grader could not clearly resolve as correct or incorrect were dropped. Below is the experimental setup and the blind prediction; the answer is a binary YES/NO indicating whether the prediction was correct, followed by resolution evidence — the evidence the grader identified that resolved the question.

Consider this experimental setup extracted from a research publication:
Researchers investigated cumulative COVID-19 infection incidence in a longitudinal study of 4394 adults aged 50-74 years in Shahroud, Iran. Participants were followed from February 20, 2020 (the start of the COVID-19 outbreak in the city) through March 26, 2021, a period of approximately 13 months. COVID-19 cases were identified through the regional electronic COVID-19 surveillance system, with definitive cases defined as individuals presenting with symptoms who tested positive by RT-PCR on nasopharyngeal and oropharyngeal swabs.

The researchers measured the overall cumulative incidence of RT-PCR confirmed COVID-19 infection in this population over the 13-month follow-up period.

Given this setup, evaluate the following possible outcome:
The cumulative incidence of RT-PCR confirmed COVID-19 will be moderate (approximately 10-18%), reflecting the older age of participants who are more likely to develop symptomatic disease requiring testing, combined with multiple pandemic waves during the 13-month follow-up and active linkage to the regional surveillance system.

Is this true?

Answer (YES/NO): NO